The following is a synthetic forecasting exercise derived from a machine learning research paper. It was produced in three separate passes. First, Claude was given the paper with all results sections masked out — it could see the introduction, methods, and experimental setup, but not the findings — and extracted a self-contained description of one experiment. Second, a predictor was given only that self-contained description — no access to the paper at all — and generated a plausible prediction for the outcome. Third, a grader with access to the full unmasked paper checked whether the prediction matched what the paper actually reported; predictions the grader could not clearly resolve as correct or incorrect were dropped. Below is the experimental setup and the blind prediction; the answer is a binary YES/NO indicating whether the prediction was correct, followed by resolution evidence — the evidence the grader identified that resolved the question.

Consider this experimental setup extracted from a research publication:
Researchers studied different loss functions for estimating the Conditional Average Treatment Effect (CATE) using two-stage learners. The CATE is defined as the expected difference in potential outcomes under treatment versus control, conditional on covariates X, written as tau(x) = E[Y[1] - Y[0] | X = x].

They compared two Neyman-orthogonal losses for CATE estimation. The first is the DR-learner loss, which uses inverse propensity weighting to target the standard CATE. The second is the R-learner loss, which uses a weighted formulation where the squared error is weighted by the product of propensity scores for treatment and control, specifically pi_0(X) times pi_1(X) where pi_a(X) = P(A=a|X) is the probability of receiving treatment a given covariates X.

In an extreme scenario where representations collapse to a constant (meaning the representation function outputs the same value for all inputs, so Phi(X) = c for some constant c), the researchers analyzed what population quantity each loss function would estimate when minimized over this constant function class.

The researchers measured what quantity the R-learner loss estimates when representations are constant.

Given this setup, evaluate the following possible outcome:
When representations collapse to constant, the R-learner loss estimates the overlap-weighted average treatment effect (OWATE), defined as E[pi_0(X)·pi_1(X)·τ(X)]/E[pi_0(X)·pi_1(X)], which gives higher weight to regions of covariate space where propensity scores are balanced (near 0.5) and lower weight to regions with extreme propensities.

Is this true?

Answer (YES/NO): YES